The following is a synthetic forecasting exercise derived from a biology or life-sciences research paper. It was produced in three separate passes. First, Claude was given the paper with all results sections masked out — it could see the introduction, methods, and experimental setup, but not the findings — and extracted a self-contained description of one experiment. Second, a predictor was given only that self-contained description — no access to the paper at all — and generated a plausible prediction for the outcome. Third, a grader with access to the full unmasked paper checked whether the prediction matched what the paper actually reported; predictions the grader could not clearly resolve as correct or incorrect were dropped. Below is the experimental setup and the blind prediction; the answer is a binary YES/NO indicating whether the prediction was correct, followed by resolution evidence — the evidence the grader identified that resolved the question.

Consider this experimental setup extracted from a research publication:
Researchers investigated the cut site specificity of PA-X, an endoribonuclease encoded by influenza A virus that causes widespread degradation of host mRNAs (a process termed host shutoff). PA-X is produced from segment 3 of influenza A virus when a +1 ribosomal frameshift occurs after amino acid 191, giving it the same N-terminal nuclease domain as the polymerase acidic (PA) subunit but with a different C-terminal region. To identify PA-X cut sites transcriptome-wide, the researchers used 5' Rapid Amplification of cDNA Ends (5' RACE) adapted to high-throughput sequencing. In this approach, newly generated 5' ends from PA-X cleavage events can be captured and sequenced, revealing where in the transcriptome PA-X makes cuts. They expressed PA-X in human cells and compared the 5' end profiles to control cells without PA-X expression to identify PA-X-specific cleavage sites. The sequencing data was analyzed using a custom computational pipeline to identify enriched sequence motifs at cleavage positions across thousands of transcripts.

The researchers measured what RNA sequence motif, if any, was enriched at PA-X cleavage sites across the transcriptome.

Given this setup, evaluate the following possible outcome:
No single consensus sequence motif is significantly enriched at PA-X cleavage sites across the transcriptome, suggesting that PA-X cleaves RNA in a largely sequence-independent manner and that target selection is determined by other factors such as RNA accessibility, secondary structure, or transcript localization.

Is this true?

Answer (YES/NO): NO